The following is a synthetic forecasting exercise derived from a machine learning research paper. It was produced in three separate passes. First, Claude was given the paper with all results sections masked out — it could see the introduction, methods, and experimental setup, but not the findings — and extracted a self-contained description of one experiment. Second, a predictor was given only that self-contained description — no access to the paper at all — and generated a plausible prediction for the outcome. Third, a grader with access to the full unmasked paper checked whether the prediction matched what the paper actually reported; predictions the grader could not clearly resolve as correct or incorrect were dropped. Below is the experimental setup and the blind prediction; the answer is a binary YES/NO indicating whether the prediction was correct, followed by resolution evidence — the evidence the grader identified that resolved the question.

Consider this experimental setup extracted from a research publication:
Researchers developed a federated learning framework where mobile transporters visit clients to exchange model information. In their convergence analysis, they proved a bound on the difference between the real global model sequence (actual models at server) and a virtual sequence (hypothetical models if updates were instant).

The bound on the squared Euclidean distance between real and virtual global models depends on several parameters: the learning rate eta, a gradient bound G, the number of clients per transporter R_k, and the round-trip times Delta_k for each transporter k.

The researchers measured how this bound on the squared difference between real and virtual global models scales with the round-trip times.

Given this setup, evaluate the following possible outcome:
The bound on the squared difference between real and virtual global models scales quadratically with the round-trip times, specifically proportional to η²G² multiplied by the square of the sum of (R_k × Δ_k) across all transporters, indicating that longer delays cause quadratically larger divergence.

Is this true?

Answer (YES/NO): NO